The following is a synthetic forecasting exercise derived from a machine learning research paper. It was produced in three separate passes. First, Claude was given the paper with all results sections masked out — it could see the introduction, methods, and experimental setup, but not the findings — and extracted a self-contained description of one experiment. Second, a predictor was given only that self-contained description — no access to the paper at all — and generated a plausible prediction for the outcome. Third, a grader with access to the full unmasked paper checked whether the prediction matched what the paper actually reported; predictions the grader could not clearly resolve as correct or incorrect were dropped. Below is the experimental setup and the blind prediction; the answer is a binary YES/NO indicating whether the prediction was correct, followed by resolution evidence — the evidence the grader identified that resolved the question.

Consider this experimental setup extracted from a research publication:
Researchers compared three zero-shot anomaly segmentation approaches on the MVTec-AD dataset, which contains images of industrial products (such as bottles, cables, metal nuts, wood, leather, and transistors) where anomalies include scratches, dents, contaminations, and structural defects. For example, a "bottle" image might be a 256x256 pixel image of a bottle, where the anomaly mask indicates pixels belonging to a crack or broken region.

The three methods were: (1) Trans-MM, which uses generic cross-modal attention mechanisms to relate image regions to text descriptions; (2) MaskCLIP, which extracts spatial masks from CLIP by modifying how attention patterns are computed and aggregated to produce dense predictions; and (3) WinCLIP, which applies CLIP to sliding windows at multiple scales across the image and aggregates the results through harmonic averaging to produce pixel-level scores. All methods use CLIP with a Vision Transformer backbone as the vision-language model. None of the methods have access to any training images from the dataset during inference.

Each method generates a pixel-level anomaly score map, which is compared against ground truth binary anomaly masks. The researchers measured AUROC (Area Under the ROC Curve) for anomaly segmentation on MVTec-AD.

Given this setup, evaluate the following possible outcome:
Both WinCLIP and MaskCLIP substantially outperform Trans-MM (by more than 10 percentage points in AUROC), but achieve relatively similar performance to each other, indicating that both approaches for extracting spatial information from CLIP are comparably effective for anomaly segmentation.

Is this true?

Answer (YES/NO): NO